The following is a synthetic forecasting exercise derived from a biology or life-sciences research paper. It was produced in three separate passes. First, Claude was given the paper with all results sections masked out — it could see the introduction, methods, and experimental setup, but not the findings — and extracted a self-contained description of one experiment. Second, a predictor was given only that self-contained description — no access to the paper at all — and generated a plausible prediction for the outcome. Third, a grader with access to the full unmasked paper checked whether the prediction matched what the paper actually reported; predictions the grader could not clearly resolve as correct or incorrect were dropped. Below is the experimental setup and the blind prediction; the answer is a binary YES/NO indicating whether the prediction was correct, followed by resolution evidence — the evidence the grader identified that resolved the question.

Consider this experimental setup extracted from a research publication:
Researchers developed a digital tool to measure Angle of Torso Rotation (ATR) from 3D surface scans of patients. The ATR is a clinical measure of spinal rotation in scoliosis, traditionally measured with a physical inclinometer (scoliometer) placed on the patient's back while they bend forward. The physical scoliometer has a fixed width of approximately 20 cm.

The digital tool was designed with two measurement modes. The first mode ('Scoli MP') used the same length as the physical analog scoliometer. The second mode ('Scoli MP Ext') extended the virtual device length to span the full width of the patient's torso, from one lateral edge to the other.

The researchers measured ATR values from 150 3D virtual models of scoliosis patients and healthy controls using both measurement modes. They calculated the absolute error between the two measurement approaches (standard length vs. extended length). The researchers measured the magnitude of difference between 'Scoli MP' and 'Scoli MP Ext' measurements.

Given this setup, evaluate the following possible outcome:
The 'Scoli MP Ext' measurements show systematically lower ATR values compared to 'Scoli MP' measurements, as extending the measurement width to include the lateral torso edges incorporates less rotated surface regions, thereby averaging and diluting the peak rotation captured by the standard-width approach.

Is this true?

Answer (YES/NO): NO